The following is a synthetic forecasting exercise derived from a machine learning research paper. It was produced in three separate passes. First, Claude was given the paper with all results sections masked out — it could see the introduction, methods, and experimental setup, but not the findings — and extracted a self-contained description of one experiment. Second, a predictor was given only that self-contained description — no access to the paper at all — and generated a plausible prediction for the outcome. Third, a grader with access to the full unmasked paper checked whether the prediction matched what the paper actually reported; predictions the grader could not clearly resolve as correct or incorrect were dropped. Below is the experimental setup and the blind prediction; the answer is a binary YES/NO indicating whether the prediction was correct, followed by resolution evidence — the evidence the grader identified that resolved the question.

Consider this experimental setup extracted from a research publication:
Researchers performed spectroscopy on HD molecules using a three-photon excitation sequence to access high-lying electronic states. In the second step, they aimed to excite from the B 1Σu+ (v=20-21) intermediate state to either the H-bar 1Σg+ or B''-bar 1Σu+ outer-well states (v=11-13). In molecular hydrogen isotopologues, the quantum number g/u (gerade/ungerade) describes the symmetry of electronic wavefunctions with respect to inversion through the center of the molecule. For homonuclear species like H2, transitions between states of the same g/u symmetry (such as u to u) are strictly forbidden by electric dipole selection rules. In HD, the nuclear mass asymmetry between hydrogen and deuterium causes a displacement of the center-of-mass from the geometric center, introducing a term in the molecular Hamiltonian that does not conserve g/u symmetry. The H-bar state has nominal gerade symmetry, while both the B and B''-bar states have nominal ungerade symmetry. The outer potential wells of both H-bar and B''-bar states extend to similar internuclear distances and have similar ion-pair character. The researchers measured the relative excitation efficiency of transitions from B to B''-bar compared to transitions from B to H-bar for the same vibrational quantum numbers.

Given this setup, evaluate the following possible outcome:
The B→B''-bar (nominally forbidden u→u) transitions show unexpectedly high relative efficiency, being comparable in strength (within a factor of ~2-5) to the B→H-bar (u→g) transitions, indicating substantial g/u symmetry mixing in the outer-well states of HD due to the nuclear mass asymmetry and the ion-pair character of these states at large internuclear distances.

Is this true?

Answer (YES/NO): YES